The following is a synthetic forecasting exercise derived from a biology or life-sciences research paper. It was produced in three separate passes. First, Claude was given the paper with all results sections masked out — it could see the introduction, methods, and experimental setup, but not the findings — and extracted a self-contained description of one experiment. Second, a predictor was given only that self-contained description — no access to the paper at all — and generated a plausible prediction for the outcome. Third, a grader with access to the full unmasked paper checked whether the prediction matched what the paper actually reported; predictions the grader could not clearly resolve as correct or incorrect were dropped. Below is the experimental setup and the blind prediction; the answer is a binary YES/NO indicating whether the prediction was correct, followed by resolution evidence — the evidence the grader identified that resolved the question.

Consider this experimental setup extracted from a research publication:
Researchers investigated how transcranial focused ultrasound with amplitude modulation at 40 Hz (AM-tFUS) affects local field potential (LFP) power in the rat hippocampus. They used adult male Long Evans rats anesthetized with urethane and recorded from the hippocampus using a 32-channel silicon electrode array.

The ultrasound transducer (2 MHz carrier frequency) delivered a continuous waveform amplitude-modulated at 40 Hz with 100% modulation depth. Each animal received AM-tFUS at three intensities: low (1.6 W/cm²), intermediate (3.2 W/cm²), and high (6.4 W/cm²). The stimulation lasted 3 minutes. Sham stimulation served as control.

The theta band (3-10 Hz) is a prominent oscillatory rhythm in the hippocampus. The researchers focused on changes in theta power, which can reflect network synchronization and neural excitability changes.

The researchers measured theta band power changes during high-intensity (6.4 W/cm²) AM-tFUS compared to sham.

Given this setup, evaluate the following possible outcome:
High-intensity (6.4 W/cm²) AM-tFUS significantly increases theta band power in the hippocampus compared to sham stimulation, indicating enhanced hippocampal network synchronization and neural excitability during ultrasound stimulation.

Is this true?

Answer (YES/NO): YES